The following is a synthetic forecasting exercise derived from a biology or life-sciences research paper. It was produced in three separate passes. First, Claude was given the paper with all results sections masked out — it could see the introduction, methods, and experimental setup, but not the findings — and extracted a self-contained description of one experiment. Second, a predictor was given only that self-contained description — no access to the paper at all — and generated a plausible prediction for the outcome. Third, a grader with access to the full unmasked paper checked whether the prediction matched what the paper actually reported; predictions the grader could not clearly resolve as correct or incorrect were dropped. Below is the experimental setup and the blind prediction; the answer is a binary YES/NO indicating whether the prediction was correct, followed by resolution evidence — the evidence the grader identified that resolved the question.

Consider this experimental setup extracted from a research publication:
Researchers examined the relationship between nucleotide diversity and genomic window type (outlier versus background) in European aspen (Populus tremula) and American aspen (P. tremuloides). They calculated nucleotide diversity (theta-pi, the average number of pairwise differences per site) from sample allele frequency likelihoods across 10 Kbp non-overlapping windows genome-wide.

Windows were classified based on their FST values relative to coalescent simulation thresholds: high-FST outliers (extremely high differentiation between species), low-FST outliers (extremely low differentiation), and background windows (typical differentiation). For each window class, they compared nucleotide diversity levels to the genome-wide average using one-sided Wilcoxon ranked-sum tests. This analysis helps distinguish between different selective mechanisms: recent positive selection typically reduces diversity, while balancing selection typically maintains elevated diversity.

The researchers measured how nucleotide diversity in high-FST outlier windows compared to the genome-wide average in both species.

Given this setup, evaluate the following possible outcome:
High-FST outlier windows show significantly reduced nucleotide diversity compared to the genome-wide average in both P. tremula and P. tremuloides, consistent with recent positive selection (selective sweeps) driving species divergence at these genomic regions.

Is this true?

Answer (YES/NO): YES